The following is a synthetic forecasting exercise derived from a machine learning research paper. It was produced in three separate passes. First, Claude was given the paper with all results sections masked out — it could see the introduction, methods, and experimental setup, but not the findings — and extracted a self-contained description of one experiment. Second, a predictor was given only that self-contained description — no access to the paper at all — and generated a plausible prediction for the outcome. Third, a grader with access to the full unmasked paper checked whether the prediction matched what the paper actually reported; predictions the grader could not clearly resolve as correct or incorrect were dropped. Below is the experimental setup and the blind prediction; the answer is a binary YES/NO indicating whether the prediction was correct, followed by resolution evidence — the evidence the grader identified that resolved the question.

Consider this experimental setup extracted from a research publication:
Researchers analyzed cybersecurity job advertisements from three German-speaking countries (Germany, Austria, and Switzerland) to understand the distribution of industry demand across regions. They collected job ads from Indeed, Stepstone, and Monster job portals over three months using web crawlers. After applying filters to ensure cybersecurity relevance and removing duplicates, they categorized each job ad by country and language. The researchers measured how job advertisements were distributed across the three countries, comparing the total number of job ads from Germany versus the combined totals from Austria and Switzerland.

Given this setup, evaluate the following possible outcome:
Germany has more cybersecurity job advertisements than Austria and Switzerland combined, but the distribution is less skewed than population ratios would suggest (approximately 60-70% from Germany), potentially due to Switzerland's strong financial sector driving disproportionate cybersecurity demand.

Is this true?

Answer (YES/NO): YES